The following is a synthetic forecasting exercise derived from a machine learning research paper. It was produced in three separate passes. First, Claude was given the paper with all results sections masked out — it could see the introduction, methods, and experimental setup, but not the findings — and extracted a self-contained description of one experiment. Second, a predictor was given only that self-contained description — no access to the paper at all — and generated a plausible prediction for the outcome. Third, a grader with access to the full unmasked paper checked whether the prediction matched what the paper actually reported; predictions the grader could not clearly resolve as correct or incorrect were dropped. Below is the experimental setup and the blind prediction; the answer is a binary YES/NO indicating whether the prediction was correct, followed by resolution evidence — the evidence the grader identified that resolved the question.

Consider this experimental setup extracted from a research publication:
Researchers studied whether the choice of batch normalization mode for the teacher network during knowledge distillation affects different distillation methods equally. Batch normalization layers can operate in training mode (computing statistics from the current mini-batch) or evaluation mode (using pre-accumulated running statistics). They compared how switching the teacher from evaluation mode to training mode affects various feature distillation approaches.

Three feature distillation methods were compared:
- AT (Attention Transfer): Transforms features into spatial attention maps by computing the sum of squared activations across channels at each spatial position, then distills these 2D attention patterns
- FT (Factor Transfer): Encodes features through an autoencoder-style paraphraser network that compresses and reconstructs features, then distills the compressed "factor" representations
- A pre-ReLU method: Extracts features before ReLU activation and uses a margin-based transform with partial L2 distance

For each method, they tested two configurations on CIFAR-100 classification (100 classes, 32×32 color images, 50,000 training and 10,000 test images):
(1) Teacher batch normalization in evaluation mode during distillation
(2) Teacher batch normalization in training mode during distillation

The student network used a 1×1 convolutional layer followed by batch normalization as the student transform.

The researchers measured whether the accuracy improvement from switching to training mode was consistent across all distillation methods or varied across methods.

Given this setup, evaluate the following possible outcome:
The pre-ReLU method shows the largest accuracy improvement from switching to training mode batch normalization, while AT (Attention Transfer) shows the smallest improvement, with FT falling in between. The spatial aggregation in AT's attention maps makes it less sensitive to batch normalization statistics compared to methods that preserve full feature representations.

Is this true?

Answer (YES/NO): NO